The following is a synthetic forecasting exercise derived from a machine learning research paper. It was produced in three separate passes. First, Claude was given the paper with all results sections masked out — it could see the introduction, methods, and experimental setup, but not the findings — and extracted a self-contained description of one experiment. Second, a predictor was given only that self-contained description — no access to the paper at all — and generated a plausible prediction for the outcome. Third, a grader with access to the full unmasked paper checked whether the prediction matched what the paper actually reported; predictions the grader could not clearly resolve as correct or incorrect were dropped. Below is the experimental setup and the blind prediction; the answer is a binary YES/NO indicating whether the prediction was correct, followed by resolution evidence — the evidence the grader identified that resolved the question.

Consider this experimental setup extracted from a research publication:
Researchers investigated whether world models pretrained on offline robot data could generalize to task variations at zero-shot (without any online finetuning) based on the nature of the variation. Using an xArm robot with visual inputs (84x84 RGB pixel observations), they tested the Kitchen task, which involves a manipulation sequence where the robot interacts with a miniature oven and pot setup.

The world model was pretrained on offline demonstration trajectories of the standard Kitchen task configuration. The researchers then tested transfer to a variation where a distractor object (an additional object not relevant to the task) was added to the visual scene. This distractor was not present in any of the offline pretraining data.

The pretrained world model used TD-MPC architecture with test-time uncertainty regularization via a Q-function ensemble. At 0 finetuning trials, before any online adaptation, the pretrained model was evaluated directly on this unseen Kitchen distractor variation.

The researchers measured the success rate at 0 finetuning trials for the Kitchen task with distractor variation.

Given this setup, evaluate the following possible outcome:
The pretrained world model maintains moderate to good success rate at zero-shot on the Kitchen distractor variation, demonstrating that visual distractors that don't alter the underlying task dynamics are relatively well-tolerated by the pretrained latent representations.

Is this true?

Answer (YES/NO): NO